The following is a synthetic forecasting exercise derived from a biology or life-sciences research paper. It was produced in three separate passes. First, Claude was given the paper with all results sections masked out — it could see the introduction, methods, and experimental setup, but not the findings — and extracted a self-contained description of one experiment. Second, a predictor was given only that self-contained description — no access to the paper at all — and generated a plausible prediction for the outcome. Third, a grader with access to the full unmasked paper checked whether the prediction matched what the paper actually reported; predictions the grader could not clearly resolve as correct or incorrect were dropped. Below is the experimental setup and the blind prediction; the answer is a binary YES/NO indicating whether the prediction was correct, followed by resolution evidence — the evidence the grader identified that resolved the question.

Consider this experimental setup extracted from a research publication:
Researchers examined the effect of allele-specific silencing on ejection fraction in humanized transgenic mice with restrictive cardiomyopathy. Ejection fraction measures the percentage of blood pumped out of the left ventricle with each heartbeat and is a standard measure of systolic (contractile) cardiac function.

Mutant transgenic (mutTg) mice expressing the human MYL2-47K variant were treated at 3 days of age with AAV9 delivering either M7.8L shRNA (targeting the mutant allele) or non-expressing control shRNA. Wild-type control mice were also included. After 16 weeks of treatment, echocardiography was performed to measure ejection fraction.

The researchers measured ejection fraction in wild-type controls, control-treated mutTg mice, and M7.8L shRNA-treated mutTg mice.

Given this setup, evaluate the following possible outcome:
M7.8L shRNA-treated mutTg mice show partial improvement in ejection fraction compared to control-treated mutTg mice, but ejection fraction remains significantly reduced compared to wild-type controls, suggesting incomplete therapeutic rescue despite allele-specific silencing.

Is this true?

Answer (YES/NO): NO